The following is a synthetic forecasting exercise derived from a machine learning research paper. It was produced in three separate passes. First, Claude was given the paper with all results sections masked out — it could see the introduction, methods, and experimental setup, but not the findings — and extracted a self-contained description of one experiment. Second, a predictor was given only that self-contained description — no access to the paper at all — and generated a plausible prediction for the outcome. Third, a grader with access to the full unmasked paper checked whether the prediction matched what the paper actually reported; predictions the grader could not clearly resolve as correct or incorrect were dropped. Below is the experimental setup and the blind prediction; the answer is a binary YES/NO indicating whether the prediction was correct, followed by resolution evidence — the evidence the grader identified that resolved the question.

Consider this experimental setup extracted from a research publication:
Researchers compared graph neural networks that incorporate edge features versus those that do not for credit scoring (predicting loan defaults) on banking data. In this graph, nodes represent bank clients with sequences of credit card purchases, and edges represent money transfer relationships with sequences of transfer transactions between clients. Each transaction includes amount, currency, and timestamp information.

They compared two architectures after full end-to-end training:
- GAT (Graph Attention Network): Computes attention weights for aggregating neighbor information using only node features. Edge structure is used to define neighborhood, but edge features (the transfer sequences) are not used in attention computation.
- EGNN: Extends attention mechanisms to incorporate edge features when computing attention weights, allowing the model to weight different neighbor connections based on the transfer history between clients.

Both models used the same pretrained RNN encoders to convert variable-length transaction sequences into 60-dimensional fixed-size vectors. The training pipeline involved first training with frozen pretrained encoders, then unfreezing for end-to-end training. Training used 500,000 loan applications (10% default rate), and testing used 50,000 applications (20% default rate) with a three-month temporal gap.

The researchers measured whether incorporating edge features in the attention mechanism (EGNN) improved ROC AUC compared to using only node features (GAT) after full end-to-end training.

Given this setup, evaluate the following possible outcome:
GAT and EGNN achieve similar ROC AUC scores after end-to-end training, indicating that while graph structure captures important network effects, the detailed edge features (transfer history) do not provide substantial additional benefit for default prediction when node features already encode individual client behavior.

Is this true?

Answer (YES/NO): NO